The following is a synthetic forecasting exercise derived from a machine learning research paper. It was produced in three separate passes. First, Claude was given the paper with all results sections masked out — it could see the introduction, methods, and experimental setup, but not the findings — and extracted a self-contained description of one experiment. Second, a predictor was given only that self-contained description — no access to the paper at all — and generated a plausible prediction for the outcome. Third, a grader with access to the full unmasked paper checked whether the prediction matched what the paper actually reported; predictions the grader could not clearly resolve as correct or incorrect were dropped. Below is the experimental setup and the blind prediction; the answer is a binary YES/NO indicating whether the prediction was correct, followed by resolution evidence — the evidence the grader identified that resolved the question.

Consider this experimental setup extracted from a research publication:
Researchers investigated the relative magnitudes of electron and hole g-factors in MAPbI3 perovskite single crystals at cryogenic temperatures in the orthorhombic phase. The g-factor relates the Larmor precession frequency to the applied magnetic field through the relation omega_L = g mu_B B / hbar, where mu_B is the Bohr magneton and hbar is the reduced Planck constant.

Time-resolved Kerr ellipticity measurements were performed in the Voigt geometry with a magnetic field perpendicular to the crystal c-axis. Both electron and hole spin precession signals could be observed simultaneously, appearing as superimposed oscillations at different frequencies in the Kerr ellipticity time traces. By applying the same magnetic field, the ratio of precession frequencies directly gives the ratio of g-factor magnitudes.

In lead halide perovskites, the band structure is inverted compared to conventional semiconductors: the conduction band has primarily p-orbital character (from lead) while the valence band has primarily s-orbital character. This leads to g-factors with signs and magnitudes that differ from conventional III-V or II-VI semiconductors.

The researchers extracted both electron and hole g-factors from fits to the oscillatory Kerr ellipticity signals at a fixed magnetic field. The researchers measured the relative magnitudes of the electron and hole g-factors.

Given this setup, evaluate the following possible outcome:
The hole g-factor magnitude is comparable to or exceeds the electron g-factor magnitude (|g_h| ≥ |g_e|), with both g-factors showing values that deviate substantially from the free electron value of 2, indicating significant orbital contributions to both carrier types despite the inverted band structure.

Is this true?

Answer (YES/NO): NO